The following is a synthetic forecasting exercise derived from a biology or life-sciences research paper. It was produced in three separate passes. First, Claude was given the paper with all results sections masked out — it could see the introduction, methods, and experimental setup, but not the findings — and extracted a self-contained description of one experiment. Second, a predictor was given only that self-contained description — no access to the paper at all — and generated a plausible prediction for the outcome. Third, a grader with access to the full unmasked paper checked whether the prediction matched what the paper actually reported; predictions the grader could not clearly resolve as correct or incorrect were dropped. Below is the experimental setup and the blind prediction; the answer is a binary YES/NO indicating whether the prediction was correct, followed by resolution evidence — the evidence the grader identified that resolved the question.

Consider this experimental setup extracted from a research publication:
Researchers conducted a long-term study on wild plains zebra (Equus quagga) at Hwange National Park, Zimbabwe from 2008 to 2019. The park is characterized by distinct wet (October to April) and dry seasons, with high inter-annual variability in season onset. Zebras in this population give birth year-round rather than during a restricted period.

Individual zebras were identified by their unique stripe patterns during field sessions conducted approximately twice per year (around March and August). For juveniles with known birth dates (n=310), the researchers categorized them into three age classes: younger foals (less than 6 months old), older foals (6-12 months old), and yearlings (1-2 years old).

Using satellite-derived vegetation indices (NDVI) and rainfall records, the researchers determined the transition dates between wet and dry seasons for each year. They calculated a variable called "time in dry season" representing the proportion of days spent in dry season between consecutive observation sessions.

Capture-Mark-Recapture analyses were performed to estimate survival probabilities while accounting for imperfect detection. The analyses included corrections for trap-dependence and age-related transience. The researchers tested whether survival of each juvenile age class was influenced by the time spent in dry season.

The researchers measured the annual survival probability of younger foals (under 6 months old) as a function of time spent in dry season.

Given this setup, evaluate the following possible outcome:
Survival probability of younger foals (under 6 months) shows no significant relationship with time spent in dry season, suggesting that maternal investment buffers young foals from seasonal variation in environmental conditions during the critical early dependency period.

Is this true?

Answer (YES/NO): YES